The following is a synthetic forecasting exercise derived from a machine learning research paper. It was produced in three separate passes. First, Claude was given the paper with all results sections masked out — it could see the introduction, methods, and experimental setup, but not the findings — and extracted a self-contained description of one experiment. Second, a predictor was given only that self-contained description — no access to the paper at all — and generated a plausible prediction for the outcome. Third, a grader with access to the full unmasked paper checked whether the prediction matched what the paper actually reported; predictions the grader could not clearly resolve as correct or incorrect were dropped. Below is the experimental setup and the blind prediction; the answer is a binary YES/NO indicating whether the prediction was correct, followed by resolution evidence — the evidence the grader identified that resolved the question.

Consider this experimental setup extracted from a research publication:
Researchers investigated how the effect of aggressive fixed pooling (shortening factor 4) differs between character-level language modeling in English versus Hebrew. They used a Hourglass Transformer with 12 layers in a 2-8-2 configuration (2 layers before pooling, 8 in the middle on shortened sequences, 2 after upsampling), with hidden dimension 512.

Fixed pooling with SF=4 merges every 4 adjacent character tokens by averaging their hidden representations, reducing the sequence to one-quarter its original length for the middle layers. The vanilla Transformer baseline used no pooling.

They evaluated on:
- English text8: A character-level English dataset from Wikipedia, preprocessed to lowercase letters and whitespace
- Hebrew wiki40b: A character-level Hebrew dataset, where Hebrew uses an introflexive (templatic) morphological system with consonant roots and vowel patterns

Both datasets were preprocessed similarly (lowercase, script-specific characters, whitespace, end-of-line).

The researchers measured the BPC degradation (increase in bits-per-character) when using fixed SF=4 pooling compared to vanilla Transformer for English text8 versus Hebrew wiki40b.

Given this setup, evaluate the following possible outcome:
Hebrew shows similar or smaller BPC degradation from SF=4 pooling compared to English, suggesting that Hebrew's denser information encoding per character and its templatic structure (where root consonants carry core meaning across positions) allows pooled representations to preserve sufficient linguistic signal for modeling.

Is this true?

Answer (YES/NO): NO